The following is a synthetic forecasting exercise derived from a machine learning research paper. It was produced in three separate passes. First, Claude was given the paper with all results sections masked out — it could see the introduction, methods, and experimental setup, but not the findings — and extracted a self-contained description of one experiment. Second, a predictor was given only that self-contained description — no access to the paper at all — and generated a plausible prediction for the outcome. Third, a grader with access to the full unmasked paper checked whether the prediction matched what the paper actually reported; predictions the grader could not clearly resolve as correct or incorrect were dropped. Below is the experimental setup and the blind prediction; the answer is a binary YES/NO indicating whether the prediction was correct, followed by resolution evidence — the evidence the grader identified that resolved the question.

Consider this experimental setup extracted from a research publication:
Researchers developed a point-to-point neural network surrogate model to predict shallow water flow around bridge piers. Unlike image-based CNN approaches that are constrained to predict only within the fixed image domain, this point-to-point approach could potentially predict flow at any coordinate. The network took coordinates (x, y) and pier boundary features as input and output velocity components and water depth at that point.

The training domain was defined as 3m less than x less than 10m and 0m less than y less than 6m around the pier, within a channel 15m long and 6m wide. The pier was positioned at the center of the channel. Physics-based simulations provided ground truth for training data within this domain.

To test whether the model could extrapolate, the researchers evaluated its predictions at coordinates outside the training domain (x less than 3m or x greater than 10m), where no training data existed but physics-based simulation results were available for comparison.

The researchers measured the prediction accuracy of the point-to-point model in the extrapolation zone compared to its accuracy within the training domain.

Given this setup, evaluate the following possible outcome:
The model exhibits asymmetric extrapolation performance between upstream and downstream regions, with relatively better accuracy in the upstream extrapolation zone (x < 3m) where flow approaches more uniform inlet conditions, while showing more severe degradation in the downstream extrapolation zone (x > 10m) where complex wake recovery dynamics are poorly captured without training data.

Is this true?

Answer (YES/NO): NO